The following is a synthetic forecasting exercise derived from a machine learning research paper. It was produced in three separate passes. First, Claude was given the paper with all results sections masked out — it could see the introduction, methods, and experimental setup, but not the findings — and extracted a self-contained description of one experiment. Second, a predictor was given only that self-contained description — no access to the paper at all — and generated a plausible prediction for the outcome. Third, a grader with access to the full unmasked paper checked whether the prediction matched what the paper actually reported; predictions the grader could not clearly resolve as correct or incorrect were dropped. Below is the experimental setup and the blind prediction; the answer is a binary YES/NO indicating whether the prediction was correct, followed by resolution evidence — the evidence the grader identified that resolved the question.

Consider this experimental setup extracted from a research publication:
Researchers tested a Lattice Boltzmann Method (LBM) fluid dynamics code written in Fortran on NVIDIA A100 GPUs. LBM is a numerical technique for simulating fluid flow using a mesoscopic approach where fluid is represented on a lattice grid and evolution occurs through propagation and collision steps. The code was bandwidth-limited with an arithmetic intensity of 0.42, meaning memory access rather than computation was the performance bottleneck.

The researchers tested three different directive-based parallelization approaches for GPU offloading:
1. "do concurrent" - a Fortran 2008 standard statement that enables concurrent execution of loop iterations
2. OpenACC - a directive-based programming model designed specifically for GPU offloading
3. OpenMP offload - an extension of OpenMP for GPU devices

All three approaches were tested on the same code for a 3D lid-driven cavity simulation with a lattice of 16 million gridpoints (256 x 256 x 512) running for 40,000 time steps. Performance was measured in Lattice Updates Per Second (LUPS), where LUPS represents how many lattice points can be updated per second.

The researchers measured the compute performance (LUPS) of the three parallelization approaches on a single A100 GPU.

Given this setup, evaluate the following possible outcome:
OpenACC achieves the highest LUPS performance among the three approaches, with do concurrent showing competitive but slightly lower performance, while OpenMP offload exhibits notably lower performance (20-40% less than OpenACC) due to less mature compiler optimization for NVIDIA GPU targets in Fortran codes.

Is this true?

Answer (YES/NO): NO